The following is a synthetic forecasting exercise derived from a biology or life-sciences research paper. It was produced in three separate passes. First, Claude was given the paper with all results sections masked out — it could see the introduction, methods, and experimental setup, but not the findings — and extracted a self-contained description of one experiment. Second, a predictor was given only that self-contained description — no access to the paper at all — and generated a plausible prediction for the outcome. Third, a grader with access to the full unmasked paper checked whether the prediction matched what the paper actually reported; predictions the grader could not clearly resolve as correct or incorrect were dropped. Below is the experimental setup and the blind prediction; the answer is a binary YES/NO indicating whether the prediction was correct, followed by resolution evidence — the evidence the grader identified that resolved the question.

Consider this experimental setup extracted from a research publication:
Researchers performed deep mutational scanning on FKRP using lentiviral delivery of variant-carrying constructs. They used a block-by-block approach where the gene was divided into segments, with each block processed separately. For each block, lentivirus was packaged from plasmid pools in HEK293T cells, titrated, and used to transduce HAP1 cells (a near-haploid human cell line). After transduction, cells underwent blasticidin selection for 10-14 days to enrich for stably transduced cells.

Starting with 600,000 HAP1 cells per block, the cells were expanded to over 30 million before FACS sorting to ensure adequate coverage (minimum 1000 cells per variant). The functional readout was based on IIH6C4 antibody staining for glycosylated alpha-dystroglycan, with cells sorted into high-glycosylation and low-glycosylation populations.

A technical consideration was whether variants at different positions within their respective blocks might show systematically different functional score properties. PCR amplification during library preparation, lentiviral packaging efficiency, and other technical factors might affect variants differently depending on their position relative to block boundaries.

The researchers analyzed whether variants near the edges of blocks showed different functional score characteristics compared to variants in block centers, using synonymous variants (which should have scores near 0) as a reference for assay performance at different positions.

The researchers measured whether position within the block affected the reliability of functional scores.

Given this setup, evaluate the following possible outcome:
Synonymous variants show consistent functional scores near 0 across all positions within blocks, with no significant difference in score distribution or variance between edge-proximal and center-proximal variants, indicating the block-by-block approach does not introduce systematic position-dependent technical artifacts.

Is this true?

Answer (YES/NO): NO